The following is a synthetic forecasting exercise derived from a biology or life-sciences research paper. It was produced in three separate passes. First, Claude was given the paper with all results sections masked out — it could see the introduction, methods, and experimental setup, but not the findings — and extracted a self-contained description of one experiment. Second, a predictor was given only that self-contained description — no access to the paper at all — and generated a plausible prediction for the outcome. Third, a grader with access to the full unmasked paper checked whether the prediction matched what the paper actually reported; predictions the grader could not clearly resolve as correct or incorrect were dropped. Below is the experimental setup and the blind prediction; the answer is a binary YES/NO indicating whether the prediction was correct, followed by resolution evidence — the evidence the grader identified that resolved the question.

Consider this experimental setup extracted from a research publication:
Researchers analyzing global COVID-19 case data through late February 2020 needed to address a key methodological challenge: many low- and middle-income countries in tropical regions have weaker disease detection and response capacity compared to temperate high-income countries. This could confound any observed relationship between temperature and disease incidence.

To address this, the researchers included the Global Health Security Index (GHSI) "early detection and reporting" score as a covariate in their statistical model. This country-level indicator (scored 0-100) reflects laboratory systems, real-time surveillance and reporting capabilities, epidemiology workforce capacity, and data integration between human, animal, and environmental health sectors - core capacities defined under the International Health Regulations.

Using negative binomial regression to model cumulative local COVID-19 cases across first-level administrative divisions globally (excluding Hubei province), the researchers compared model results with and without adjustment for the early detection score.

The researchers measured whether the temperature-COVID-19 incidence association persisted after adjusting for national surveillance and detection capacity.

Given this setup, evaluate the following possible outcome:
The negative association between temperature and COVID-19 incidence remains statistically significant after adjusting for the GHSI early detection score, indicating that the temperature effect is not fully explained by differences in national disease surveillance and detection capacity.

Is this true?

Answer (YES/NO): YES